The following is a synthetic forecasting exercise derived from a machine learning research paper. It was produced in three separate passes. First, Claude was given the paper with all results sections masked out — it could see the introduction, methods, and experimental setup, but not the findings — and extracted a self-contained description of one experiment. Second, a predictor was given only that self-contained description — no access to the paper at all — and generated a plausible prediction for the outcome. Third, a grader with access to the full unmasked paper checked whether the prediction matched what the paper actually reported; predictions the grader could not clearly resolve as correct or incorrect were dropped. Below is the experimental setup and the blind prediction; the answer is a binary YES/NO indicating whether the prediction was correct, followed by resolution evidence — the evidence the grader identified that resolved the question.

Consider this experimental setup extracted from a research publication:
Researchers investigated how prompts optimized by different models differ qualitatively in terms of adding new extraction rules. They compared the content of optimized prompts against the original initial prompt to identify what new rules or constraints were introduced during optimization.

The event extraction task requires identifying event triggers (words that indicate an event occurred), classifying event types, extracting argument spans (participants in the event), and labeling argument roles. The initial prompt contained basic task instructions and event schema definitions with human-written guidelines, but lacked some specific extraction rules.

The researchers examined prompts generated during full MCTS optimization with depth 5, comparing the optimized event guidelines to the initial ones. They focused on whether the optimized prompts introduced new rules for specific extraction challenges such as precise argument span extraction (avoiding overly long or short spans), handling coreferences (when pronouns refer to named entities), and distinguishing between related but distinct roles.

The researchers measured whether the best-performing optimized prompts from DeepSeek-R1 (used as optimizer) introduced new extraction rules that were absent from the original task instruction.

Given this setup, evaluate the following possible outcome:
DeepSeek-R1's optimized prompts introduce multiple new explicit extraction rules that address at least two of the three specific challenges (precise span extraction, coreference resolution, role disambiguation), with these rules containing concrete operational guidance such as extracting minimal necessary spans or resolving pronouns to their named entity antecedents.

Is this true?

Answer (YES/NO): YES